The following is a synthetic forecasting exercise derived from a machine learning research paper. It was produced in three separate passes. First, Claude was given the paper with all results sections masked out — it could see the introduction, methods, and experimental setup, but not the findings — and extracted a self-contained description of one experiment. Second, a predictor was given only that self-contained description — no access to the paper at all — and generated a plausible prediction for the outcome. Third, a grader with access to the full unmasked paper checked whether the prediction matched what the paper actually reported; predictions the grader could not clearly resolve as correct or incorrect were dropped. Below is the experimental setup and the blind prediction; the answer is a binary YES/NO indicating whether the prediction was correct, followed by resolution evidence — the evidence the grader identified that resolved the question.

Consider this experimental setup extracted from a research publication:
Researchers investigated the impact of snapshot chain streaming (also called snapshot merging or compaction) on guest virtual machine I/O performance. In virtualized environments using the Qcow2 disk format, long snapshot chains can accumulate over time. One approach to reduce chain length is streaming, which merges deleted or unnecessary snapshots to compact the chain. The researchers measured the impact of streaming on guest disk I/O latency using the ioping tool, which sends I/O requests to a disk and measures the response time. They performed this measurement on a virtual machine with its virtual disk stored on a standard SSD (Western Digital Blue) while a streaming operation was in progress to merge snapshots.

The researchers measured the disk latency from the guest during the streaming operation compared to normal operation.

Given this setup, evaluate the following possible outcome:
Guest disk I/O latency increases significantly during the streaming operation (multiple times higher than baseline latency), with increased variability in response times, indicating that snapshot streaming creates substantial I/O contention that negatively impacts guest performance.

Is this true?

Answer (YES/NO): YES